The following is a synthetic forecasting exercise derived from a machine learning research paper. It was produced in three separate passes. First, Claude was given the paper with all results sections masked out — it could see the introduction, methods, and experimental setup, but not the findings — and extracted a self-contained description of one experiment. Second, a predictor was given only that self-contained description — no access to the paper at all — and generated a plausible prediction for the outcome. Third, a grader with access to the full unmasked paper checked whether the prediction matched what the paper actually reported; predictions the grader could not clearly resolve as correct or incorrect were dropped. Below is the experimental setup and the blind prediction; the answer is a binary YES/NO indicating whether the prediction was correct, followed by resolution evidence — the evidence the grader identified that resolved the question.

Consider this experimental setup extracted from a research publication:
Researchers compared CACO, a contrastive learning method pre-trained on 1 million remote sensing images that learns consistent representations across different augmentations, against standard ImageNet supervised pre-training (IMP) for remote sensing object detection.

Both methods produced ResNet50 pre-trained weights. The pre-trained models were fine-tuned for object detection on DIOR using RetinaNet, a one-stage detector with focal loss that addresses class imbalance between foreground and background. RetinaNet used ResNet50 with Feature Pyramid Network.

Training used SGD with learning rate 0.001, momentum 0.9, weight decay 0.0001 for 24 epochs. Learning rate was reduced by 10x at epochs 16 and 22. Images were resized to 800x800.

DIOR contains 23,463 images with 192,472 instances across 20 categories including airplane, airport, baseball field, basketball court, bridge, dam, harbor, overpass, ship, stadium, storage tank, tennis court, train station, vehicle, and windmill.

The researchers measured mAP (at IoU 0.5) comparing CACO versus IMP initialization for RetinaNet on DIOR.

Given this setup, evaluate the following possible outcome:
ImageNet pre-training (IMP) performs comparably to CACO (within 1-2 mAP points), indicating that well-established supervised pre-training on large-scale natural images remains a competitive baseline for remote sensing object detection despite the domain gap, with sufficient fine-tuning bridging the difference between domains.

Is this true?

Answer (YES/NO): NO